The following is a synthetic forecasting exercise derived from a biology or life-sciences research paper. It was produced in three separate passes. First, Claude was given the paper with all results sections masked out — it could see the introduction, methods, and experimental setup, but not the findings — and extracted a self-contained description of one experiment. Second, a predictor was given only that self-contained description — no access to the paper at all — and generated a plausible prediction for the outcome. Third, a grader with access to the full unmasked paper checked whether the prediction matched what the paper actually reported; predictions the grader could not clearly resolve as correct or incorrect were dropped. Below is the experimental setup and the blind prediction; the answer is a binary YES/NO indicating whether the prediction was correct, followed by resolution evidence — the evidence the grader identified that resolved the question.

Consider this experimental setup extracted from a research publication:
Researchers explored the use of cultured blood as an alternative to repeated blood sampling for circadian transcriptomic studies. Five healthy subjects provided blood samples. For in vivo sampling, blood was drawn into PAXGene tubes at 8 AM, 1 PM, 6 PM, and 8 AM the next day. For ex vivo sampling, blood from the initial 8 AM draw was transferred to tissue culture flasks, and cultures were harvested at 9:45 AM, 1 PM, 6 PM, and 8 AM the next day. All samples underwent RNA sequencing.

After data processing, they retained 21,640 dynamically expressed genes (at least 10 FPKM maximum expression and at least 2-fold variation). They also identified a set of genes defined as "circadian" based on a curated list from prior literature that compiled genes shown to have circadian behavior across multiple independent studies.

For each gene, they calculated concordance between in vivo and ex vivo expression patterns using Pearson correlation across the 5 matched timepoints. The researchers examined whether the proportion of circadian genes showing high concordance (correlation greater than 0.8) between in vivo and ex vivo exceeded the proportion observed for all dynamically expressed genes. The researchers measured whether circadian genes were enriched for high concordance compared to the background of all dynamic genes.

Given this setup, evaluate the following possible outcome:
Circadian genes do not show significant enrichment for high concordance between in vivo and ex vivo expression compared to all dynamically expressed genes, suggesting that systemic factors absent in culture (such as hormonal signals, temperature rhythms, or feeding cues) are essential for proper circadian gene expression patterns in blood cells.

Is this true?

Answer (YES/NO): NO